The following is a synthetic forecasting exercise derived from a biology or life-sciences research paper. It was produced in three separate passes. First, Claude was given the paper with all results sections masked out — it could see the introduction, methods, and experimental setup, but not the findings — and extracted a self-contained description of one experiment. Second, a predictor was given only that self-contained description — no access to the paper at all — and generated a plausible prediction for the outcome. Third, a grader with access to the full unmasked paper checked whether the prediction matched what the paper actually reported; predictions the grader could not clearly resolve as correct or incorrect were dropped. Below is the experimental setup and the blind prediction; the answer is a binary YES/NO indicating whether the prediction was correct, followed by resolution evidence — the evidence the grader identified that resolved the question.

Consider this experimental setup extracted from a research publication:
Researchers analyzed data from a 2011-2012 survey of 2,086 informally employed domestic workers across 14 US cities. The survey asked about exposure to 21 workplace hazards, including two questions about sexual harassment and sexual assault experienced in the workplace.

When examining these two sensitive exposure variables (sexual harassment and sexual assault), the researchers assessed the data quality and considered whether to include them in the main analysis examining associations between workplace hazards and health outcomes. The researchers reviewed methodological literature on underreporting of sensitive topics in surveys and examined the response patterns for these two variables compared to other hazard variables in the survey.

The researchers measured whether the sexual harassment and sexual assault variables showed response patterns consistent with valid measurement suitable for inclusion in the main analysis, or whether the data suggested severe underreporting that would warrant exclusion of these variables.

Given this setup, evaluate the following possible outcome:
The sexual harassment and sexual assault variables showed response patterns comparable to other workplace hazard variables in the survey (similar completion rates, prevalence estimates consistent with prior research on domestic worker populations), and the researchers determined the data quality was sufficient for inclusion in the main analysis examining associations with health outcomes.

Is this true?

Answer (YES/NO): NO